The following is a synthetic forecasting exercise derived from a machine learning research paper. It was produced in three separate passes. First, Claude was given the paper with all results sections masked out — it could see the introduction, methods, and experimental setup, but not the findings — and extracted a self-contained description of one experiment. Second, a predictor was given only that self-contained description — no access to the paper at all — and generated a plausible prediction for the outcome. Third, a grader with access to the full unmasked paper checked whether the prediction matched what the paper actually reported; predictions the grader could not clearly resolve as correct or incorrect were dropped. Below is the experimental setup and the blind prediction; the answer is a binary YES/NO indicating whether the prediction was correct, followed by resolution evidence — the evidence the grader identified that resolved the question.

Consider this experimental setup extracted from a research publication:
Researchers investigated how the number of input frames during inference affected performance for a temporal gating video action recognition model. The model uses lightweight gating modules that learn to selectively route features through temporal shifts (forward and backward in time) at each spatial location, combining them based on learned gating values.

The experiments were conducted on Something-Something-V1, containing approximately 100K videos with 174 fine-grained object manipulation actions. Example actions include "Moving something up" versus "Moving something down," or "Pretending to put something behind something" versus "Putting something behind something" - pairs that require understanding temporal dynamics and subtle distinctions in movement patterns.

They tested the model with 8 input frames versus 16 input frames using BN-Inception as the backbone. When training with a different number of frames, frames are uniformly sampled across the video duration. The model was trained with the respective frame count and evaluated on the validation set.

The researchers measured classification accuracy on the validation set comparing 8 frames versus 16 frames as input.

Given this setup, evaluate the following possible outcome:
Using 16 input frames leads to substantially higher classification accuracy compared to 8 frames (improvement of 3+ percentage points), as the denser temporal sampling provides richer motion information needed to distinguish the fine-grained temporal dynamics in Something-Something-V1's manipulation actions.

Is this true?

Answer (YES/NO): NO